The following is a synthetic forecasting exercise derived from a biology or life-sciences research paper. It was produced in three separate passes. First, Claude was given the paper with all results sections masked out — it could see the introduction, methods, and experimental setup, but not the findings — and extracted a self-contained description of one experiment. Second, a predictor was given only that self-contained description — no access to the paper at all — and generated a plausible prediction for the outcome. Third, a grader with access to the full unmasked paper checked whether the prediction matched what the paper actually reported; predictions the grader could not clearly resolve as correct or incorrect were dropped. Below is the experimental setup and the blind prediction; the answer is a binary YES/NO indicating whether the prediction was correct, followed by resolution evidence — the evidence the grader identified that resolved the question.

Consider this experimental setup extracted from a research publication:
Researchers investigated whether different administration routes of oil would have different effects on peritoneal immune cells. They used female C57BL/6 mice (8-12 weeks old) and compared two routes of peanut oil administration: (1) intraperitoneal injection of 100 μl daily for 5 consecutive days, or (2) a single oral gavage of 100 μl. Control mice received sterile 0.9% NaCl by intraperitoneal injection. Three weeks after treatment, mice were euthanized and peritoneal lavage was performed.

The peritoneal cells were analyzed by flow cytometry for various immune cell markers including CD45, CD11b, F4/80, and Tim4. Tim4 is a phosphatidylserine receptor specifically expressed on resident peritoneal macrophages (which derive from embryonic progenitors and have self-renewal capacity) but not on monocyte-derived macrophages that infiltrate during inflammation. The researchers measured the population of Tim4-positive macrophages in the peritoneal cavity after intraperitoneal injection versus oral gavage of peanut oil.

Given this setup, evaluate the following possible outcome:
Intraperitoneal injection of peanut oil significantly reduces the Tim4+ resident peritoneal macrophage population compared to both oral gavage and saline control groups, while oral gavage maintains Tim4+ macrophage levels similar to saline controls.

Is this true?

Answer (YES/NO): YES